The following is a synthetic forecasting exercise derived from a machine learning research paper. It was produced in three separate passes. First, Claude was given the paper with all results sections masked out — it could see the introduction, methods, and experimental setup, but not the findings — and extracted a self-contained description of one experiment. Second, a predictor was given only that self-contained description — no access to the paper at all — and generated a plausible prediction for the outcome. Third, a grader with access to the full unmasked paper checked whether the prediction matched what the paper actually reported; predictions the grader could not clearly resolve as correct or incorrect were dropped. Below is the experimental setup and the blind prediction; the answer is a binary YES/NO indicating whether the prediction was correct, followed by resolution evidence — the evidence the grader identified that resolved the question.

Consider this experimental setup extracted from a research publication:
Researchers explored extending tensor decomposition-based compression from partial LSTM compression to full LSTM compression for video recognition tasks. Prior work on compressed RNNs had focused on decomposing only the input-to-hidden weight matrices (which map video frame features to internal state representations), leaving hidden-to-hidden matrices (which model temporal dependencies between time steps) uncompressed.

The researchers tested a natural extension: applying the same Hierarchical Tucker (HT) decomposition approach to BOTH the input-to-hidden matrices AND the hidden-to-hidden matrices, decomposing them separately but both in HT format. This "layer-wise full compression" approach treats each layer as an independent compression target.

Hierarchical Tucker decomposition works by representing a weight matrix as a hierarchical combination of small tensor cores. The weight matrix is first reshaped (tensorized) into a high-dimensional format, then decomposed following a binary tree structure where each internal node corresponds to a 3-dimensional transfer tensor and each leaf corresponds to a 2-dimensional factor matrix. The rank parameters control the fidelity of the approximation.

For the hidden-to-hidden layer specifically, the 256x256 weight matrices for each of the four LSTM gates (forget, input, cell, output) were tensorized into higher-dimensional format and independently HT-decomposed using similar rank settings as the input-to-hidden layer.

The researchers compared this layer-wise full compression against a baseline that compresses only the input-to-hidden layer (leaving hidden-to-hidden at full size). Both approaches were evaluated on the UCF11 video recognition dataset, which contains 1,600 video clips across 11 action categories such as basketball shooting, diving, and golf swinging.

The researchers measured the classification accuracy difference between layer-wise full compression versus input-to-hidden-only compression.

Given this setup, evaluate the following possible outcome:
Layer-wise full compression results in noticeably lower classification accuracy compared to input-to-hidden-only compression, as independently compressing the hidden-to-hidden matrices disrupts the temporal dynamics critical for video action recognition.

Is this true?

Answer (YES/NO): YES